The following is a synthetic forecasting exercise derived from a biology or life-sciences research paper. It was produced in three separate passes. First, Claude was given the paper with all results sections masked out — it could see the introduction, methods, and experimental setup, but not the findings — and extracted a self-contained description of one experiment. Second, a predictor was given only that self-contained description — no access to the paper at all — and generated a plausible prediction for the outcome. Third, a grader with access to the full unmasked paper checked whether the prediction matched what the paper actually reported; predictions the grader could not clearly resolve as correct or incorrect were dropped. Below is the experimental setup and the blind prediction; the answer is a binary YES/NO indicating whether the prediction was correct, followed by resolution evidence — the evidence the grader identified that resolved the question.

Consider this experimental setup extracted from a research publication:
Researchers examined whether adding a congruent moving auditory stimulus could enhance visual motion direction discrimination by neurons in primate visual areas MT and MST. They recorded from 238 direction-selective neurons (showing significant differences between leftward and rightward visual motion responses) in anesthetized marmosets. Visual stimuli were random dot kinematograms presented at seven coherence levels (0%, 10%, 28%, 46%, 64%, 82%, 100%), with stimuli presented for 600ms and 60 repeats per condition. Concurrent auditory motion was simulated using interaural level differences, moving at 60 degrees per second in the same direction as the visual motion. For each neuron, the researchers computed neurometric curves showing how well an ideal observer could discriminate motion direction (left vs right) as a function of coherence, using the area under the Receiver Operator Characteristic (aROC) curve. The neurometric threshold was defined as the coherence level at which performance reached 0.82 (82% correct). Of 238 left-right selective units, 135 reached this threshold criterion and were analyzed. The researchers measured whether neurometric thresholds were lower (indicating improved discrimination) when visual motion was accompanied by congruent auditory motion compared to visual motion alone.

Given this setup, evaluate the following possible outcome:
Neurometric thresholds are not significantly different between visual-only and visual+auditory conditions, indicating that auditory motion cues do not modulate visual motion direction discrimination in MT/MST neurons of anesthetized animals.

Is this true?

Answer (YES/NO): YES